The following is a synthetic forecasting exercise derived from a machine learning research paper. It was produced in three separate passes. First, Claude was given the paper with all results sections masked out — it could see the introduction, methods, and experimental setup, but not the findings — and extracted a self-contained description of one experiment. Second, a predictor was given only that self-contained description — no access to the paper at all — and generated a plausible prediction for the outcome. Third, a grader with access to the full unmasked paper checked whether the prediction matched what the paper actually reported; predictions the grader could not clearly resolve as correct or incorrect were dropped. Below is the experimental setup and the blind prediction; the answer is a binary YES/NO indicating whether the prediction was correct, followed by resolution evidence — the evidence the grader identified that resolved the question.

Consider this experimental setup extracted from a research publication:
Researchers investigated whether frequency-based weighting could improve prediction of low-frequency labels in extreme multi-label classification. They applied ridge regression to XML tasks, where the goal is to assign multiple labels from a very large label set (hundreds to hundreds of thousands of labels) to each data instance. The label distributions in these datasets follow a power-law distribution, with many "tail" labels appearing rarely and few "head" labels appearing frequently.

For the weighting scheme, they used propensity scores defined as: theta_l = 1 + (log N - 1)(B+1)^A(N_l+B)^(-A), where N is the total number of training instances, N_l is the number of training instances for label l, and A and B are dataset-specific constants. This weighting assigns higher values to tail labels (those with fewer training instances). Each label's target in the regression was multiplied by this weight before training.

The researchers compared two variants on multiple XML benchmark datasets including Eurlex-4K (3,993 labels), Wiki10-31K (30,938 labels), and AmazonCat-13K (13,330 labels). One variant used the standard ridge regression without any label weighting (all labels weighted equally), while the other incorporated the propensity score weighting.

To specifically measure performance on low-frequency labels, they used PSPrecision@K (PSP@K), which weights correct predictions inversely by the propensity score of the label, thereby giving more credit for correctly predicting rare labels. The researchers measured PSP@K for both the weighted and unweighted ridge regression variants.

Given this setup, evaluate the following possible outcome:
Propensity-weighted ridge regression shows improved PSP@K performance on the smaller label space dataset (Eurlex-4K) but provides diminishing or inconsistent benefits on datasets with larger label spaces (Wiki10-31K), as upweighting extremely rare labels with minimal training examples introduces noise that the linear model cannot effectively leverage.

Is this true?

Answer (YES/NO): NO